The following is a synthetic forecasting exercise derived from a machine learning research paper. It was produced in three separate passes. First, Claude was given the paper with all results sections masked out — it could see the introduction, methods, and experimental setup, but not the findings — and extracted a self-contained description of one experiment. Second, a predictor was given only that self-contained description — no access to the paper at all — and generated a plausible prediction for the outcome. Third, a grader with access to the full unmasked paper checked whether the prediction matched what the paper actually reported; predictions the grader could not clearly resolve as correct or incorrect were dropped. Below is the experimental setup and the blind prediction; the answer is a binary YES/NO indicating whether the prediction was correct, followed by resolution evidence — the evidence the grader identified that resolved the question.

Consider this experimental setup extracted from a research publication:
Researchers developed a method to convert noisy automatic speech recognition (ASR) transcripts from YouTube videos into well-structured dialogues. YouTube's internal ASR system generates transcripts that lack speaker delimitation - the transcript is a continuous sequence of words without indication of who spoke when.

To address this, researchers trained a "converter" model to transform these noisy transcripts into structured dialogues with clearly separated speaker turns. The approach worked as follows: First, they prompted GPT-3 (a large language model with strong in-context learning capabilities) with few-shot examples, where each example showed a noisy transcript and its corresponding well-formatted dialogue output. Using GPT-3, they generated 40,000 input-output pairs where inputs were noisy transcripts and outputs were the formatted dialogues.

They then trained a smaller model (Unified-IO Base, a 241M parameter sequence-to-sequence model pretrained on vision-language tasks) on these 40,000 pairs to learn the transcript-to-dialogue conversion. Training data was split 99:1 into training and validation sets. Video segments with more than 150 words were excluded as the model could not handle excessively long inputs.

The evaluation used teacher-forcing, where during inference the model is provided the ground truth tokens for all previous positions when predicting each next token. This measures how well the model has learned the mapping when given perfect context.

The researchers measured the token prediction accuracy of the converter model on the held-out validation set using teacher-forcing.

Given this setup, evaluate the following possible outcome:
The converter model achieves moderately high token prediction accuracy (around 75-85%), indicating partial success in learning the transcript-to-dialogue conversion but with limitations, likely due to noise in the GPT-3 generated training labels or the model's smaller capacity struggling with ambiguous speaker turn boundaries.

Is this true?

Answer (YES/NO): NO